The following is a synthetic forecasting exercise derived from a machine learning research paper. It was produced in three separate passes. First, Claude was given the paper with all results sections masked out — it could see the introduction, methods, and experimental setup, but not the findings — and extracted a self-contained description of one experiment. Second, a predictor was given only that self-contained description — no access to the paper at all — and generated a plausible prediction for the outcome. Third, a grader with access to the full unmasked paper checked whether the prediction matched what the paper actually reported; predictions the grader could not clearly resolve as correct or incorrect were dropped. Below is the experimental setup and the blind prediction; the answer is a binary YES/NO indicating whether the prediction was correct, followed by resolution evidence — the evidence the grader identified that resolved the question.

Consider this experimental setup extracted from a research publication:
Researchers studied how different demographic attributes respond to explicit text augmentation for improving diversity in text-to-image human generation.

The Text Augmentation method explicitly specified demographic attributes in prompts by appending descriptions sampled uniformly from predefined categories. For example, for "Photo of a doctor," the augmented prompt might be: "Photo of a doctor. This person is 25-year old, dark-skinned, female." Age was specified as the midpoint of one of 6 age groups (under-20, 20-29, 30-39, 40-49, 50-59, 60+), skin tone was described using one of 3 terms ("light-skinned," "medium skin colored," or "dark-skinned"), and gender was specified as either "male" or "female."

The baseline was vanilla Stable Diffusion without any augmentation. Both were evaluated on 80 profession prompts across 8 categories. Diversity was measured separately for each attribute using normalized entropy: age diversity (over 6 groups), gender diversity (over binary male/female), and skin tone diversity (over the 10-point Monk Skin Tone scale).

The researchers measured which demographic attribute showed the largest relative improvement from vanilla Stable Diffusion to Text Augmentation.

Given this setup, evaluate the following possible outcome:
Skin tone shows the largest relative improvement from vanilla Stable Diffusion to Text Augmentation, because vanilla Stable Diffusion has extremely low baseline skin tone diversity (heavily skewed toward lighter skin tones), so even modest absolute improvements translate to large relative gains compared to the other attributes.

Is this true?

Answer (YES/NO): NO